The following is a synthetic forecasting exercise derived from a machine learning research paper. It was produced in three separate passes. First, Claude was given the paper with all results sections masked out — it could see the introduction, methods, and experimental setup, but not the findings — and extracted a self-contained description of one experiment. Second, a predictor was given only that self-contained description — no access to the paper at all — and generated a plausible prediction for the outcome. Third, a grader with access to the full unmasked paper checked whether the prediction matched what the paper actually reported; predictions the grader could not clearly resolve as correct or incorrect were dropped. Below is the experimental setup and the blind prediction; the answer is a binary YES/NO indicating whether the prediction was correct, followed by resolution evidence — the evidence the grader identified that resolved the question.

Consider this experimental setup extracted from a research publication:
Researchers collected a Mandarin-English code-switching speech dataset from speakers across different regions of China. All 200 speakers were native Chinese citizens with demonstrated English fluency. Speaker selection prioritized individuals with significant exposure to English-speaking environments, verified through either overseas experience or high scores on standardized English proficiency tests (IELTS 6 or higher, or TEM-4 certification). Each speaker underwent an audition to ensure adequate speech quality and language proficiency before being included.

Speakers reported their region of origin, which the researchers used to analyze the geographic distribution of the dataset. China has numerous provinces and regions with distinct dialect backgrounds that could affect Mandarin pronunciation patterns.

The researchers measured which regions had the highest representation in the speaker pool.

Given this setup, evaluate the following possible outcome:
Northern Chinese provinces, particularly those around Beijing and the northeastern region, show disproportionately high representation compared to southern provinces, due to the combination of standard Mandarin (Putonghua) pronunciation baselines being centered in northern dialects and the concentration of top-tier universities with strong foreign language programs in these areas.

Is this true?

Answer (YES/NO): NO